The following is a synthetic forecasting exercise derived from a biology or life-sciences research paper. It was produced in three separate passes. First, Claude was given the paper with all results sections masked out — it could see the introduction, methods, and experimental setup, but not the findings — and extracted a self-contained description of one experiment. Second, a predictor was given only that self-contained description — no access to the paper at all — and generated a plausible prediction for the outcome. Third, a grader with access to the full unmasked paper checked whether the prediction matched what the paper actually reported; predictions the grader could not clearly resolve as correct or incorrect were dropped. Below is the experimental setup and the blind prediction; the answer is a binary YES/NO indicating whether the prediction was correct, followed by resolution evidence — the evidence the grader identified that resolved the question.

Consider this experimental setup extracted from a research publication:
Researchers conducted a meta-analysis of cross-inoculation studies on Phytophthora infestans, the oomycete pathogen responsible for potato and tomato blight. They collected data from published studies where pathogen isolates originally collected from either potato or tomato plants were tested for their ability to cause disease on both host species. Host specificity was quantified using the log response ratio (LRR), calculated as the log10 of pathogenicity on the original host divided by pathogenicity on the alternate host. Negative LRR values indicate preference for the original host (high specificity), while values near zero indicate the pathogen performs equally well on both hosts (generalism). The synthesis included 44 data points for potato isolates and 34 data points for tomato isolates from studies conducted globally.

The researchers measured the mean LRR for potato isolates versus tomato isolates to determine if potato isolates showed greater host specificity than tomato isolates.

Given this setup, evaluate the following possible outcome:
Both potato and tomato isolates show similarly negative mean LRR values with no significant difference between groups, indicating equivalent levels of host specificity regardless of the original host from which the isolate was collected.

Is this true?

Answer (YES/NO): YES